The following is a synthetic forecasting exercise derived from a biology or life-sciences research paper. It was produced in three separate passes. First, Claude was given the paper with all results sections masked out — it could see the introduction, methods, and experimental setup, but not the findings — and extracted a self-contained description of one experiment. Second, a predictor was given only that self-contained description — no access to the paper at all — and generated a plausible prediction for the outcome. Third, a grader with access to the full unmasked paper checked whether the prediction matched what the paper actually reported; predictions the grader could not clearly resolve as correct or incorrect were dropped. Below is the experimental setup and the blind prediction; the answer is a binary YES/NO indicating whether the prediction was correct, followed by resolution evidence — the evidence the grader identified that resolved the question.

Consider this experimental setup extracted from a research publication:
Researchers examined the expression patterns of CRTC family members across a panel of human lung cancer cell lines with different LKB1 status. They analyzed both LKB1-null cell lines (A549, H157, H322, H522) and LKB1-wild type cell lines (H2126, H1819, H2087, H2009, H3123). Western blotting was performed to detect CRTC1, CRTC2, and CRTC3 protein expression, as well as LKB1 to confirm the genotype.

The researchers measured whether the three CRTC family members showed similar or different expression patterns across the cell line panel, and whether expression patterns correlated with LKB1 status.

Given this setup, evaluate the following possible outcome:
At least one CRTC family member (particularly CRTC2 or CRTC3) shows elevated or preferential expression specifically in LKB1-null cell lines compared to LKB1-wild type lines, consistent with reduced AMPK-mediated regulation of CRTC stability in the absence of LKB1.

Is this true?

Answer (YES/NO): NO